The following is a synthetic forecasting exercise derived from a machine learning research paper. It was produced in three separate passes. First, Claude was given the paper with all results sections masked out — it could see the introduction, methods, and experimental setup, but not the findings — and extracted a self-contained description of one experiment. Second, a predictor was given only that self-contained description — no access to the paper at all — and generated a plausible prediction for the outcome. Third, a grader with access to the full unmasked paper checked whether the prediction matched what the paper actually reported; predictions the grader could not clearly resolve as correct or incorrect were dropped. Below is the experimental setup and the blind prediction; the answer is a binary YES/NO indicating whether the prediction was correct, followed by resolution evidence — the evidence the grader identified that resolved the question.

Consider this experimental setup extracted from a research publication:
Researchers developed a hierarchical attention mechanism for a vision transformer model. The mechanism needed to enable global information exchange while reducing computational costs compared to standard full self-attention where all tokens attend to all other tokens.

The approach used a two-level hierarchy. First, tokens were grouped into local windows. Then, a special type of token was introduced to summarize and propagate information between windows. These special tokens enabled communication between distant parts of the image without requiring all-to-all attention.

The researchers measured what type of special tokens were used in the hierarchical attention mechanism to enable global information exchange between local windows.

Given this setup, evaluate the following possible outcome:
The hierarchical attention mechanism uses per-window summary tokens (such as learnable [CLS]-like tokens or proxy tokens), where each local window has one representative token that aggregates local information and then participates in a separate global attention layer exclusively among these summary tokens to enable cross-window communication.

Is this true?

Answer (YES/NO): YES